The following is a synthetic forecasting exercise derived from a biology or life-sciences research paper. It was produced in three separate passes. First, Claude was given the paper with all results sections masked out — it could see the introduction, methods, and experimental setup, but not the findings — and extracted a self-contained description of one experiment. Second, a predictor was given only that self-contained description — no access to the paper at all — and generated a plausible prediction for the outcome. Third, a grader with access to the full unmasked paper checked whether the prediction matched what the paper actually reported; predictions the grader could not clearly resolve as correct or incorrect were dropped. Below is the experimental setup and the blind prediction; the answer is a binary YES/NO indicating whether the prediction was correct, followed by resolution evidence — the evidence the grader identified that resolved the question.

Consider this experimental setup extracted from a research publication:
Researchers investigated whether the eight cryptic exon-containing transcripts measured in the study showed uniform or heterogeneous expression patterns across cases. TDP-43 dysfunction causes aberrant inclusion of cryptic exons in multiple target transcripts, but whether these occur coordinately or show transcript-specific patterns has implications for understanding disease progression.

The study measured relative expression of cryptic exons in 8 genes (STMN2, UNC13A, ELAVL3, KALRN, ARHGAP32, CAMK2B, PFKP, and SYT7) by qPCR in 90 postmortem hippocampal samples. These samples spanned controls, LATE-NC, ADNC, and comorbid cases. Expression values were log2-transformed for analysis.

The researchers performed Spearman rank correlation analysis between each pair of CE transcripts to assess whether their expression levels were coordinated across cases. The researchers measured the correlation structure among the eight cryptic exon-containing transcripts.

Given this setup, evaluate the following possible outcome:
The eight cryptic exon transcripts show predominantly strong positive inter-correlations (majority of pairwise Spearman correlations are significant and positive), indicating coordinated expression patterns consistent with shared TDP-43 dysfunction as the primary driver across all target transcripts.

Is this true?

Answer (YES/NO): YES